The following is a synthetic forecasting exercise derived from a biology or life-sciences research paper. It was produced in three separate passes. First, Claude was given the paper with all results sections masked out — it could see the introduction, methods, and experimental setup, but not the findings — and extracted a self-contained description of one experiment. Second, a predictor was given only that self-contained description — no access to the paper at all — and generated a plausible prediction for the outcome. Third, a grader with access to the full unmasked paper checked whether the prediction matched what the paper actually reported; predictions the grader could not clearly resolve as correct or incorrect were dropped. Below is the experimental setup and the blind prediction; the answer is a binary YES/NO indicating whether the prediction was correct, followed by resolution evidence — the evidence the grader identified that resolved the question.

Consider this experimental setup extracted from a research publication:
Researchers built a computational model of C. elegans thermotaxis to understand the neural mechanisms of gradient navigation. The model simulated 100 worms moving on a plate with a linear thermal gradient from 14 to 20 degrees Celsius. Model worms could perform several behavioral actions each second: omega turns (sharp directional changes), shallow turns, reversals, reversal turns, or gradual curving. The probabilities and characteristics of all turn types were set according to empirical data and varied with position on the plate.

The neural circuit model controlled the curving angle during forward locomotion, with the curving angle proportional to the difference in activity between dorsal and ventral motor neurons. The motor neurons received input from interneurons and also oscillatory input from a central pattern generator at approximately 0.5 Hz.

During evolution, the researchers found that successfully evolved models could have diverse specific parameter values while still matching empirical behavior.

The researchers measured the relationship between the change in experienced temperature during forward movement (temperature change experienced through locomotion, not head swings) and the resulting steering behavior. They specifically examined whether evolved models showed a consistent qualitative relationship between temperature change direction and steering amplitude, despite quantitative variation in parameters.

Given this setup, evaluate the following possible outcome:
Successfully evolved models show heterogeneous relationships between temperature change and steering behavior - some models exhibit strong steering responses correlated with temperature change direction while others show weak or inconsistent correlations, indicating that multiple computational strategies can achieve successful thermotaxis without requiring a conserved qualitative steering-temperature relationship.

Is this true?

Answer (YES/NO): NO